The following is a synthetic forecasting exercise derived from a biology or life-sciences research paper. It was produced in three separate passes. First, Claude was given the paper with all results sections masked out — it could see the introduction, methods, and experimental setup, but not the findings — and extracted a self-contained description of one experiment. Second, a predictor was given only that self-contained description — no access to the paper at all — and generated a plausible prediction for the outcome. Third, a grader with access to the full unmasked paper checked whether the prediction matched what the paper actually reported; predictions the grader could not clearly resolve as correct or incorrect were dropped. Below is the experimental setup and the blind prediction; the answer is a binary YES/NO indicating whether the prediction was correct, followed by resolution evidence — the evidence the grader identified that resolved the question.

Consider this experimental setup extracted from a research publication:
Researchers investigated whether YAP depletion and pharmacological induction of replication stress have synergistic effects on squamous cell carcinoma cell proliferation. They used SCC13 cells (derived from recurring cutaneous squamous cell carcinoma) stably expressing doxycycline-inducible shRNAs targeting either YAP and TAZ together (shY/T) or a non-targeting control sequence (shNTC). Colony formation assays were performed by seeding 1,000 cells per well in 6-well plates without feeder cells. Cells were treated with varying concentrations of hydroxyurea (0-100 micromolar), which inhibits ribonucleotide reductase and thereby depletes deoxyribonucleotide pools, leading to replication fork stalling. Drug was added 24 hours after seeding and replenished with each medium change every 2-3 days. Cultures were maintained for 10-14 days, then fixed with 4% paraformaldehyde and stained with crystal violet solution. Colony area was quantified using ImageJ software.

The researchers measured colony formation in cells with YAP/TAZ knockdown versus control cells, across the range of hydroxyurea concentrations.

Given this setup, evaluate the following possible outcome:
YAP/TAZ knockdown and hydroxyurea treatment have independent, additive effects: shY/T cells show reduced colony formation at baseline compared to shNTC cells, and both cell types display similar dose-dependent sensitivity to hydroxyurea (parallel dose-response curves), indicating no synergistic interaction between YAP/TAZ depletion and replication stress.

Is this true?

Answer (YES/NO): NO